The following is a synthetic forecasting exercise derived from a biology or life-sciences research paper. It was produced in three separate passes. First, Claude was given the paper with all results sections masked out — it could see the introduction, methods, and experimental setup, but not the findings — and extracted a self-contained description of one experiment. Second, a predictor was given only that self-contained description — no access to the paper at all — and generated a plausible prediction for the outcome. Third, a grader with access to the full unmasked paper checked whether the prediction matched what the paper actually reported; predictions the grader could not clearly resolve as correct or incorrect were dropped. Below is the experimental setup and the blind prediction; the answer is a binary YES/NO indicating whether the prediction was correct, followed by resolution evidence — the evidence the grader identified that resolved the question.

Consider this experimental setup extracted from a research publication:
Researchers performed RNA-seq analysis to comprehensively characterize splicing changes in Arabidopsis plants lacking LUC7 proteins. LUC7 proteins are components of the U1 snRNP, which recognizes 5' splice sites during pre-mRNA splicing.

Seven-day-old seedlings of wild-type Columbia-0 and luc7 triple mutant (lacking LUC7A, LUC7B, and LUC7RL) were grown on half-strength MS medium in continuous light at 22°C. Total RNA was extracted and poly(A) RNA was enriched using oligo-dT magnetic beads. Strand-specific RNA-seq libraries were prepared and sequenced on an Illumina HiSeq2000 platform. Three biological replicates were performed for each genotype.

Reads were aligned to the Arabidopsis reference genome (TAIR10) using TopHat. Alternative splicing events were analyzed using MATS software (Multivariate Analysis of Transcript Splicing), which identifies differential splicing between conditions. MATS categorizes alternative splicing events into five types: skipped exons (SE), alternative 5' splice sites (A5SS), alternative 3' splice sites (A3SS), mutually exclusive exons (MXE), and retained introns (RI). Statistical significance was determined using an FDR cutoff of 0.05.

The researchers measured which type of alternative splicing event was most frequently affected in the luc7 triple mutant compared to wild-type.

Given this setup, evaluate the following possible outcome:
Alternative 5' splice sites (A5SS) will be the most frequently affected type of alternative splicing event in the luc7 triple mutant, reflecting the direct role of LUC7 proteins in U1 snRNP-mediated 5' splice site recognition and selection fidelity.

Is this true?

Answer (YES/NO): NO